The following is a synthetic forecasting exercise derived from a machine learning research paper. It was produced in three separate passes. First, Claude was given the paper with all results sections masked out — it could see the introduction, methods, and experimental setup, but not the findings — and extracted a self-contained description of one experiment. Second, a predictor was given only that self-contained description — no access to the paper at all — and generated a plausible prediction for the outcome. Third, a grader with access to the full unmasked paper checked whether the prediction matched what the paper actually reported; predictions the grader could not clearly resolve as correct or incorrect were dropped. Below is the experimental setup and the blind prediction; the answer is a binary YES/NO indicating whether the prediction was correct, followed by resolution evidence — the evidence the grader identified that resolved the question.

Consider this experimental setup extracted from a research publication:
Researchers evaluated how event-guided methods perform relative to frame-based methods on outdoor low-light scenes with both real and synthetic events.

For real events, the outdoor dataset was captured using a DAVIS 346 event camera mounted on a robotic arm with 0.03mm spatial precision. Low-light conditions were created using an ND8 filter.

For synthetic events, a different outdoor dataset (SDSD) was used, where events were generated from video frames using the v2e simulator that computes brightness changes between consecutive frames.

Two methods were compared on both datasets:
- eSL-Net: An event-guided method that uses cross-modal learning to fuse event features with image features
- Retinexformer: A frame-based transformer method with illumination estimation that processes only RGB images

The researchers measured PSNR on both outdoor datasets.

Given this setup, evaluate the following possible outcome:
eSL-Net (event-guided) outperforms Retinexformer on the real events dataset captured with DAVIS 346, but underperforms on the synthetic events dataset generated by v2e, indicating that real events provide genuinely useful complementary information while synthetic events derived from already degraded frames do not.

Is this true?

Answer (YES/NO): NO